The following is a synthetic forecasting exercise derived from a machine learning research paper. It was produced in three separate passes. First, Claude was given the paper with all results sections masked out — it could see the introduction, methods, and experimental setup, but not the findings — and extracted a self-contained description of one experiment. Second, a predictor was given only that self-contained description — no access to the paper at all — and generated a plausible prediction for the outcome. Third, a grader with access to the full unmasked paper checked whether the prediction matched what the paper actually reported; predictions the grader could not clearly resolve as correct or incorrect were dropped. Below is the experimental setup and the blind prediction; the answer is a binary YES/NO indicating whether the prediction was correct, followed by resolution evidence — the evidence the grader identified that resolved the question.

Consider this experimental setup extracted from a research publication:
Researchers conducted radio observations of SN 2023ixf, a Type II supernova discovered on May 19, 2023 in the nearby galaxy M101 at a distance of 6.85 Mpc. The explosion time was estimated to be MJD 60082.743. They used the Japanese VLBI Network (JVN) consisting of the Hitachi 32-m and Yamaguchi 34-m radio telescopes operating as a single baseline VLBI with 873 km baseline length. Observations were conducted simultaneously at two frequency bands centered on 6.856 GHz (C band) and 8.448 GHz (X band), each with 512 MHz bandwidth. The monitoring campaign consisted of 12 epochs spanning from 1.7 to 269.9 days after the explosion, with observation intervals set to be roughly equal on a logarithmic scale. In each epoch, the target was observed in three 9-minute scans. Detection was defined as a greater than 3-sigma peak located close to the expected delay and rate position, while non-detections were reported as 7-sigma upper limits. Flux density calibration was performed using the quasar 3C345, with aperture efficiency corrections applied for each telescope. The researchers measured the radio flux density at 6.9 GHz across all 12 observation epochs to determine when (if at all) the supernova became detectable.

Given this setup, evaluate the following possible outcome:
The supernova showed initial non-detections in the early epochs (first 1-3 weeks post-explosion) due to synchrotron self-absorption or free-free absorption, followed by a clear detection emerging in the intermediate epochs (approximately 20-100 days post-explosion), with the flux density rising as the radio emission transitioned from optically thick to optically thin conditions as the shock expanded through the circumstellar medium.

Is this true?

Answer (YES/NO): NO